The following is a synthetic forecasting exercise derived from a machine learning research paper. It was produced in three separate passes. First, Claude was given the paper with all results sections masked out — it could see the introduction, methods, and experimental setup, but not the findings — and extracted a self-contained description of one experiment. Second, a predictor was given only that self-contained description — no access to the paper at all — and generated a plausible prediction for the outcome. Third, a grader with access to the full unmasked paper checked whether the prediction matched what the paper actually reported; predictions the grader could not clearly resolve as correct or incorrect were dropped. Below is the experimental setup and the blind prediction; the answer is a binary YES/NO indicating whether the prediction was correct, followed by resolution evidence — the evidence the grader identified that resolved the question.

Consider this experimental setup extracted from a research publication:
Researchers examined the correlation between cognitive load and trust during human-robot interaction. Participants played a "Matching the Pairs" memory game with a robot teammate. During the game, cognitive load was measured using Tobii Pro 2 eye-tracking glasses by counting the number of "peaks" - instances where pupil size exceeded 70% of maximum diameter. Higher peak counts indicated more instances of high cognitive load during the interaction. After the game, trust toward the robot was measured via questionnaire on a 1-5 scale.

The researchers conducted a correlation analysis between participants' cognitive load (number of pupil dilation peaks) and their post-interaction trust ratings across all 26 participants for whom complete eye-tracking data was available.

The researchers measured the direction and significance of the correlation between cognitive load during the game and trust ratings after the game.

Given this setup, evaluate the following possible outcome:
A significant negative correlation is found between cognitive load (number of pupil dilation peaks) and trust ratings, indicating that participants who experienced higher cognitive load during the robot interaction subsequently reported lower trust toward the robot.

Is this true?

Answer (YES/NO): YES